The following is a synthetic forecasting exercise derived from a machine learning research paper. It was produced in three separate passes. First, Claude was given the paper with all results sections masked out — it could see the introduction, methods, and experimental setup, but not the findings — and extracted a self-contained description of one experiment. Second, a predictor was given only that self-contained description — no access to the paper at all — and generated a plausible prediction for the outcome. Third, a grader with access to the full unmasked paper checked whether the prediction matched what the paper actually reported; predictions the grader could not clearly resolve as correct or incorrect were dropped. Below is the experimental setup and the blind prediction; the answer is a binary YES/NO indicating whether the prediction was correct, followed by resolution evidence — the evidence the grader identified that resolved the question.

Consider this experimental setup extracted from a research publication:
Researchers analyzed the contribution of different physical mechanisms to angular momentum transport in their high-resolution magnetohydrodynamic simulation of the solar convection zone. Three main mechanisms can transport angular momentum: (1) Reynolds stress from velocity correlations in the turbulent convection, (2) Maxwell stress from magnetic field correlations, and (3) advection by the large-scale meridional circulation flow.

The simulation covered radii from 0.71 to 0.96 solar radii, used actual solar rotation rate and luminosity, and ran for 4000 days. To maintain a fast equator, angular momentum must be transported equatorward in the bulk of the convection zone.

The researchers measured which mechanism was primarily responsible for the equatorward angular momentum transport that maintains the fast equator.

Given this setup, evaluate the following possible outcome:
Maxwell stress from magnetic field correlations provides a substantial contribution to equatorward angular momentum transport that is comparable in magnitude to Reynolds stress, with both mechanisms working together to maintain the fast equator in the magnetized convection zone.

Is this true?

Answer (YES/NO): NO